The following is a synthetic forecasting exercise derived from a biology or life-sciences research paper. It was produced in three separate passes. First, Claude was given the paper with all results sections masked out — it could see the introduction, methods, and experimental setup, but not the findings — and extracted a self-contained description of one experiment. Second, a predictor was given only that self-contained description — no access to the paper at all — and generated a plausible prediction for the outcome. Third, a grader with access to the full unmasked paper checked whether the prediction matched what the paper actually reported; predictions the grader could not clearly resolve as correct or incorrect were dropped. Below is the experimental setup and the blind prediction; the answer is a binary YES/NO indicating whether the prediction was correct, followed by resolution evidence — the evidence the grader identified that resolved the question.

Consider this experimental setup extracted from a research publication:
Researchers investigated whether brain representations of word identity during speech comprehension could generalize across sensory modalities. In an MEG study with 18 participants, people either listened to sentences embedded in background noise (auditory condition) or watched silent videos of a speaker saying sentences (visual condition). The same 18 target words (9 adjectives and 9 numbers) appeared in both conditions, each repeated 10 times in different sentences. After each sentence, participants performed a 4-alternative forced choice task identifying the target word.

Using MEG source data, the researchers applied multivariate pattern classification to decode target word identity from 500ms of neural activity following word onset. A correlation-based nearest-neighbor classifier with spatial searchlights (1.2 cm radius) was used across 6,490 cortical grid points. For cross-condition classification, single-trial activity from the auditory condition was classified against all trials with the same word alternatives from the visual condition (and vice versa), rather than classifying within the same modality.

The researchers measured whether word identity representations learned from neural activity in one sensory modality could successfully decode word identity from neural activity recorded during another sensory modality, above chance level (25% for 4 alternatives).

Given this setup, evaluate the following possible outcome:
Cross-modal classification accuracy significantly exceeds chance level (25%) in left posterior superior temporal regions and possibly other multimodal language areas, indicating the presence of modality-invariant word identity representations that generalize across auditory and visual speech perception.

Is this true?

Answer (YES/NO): NO